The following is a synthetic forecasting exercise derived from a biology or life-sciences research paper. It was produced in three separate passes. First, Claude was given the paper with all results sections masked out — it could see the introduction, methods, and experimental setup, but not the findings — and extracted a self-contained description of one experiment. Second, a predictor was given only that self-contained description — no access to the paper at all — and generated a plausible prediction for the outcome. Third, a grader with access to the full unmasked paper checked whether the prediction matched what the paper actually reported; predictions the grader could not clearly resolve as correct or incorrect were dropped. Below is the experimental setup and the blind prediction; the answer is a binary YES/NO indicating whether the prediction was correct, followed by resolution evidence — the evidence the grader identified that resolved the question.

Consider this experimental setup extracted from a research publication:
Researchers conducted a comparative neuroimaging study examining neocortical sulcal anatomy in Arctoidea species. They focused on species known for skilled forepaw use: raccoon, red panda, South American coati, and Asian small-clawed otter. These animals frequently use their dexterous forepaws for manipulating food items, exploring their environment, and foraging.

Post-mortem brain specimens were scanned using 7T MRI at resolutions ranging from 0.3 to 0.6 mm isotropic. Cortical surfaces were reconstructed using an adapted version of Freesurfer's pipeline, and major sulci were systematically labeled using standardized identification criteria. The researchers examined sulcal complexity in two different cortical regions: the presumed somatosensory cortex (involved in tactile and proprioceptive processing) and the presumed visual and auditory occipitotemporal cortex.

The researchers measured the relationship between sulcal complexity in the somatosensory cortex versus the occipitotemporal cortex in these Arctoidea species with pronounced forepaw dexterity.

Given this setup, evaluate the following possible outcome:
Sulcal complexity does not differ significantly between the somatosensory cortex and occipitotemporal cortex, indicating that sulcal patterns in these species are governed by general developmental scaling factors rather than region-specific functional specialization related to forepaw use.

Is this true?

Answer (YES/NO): NO